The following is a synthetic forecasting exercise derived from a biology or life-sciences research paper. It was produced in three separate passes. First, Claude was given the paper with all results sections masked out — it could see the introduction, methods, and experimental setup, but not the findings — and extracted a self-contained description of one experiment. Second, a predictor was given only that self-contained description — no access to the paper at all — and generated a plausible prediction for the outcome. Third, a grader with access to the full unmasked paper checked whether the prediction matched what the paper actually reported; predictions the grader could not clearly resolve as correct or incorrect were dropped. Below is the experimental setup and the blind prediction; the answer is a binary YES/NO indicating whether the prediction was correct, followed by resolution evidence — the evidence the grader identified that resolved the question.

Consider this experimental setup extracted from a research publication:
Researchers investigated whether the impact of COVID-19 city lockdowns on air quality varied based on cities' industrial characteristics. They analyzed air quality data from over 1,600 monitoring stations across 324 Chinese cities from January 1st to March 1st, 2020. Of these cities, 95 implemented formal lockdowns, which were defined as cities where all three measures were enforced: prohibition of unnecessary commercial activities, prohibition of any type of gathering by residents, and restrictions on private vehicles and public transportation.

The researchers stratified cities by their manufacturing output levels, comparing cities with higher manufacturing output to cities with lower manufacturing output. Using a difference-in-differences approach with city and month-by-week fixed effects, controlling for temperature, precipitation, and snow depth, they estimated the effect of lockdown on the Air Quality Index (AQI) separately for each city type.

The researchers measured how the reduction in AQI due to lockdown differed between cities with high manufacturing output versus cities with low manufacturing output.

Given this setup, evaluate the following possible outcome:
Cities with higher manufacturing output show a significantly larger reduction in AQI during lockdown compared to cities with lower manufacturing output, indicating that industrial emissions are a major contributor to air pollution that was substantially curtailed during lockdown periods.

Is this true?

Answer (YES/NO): YES